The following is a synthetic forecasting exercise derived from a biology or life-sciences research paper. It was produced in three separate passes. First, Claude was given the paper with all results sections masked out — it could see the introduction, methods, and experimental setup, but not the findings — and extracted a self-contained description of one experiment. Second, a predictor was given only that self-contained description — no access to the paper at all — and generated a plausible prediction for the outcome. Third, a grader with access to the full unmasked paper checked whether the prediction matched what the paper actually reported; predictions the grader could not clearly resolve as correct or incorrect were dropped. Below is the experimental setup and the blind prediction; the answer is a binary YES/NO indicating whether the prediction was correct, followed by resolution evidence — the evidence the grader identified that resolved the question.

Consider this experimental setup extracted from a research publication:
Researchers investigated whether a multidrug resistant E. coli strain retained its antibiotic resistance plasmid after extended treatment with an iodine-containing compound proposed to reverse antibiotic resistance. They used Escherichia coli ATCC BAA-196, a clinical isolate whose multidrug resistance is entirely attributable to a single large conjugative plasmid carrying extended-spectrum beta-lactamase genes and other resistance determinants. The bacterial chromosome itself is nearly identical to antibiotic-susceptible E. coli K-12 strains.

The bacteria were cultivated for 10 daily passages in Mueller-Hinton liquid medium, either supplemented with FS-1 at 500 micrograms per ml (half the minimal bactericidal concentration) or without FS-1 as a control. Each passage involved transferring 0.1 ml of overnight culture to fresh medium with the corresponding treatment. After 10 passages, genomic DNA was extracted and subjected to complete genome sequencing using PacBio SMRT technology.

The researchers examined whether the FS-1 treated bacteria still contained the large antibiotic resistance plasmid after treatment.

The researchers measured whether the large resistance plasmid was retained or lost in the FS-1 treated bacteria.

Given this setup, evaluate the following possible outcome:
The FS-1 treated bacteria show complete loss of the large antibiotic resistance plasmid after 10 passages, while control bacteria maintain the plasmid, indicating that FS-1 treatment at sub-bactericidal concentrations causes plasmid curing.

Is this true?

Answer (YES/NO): NO